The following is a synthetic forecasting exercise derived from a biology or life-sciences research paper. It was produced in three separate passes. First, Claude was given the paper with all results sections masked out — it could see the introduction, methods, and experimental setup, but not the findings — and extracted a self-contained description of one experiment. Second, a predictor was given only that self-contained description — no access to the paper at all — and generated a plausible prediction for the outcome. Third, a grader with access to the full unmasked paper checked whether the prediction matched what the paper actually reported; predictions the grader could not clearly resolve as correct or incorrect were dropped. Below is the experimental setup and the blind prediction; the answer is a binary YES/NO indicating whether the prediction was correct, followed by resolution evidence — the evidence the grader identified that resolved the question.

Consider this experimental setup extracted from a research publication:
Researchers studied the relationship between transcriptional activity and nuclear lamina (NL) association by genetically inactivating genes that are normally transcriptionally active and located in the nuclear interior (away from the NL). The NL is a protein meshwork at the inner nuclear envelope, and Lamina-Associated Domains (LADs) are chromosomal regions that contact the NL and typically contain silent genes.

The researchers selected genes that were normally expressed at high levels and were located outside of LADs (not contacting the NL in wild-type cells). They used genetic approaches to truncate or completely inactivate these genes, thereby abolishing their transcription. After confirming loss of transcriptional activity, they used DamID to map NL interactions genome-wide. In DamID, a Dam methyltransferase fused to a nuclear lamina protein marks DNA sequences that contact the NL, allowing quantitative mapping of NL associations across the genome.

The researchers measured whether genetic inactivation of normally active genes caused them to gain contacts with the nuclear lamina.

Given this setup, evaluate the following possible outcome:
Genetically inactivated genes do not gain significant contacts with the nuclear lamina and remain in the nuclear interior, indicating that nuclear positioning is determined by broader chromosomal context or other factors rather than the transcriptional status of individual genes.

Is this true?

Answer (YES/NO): NO